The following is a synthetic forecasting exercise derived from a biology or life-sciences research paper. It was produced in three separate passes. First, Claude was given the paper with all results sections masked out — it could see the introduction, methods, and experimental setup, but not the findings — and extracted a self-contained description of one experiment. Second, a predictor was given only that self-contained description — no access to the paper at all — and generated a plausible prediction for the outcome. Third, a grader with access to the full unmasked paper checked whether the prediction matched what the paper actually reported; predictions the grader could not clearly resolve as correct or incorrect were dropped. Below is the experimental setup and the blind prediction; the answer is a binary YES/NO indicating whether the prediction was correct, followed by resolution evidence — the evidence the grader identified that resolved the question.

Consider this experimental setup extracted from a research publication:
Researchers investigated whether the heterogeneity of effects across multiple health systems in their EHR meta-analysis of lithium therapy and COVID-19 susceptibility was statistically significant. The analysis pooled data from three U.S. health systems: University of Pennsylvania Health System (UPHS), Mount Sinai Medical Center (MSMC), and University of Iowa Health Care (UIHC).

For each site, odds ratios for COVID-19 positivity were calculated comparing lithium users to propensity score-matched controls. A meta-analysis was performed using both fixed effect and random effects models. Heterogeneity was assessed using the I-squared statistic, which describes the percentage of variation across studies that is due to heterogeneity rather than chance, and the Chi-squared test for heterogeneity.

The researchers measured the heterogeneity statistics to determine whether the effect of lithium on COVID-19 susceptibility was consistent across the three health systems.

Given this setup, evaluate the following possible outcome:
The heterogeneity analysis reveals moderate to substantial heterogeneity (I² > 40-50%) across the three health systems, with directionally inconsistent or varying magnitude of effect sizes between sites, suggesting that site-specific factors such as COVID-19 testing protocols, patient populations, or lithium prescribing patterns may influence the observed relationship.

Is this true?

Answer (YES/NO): NO